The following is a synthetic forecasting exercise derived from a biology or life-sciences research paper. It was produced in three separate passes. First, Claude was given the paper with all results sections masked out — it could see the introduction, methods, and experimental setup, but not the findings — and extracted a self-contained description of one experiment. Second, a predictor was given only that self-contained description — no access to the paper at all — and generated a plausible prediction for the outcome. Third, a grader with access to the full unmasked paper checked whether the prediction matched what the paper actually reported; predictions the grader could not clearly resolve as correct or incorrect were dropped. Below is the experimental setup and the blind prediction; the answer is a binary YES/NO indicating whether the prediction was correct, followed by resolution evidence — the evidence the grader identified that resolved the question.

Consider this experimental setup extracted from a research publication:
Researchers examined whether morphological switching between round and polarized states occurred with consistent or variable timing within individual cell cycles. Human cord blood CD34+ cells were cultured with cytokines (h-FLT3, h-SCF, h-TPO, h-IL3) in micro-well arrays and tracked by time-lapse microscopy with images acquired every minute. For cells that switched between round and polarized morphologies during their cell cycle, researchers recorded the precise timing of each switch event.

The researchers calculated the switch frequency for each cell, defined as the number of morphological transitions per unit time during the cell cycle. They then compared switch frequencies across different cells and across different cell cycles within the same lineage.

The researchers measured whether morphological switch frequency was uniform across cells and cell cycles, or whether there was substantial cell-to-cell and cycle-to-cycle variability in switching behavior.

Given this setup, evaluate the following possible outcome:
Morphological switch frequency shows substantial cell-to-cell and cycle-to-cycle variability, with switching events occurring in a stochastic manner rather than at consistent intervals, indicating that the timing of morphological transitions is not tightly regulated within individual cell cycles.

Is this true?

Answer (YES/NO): YES